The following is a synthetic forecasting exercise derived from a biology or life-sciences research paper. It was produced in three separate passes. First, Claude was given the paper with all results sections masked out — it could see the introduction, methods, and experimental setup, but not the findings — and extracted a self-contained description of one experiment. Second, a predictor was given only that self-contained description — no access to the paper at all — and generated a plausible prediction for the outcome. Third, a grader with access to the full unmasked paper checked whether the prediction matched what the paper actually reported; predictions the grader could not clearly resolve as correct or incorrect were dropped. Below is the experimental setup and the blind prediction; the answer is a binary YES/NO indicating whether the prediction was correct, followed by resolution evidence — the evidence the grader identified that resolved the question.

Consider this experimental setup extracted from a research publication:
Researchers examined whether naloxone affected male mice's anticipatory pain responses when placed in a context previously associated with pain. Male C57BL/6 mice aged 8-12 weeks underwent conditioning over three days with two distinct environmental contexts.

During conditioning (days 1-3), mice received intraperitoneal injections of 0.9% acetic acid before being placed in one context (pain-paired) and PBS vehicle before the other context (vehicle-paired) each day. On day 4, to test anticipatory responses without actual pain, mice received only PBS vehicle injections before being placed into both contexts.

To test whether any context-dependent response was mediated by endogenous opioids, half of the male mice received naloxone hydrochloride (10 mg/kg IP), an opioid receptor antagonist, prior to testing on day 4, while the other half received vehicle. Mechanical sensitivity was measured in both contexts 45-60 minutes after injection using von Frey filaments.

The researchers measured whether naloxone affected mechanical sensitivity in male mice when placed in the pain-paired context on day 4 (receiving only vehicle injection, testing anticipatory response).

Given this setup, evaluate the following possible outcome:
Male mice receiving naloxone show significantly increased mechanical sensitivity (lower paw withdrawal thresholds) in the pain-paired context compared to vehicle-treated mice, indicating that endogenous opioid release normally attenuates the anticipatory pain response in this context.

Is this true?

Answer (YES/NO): NO